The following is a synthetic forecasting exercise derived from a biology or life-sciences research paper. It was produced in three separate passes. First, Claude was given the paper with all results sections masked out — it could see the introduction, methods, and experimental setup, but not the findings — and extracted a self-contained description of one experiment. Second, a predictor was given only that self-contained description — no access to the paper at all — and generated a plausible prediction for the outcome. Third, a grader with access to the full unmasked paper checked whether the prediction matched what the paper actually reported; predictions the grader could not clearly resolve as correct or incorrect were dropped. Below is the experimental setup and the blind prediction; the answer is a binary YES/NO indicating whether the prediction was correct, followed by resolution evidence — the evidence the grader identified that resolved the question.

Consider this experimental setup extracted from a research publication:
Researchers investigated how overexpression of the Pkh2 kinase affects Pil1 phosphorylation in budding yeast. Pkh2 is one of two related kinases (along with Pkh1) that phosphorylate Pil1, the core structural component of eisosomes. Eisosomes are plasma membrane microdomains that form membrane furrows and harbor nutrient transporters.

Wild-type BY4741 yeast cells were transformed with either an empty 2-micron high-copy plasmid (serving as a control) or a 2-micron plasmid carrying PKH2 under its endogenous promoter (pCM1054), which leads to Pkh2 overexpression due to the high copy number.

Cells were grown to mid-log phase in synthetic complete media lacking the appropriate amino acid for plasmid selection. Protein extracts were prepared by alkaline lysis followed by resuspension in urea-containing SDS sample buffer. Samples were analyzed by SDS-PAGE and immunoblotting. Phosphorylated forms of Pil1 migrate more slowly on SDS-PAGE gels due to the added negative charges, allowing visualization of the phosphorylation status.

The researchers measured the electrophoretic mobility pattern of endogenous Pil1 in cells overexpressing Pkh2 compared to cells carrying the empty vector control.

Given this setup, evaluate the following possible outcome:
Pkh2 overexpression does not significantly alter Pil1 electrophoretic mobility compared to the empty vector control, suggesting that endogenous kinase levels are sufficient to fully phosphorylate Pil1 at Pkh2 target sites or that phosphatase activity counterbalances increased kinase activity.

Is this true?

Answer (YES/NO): NO